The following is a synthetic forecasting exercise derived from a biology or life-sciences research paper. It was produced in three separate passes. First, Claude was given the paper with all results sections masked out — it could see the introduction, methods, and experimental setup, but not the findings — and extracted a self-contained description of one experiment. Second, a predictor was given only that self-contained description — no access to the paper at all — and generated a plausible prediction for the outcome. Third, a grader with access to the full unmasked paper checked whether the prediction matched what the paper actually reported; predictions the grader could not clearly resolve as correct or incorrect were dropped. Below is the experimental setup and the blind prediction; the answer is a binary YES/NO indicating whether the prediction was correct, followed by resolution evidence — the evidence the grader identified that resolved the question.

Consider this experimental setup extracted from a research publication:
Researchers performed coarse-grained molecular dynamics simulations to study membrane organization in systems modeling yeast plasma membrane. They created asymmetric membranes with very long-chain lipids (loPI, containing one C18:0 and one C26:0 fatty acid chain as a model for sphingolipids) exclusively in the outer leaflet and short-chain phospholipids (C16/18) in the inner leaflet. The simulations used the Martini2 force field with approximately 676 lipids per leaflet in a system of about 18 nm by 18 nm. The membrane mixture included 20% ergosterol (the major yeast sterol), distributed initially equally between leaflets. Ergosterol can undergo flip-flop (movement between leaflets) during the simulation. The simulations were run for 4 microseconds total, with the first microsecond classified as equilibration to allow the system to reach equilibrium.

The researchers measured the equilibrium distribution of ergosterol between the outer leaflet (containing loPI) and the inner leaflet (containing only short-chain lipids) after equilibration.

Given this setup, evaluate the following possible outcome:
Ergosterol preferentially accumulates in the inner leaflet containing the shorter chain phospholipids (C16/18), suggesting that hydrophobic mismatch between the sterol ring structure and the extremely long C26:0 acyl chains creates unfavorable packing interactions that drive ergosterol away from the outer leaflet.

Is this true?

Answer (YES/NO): NO